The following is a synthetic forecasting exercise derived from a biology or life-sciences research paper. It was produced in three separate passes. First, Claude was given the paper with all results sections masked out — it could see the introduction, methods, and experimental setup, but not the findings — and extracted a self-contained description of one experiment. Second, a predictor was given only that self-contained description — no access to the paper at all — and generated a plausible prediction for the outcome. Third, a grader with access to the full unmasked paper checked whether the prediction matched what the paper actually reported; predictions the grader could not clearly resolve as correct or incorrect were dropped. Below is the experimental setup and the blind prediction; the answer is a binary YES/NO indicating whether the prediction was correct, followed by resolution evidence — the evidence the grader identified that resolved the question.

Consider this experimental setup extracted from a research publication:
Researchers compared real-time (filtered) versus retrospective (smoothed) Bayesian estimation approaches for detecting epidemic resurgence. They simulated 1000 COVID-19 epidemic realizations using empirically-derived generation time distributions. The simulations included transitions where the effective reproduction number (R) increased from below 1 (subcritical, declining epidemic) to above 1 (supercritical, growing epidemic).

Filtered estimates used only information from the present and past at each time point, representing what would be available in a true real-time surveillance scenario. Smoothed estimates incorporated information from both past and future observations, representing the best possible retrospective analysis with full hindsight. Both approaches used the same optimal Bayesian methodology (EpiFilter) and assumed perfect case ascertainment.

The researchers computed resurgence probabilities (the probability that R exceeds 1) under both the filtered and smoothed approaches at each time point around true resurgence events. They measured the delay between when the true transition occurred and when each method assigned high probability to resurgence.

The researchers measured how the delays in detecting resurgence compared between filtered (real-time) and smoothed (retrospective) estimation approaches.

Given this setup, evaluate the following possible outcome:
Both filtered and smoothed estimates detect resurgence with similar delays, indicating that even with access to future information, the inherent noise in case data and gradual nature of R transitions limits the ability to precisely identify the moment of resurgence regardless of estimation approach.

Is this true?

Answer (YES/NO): NO